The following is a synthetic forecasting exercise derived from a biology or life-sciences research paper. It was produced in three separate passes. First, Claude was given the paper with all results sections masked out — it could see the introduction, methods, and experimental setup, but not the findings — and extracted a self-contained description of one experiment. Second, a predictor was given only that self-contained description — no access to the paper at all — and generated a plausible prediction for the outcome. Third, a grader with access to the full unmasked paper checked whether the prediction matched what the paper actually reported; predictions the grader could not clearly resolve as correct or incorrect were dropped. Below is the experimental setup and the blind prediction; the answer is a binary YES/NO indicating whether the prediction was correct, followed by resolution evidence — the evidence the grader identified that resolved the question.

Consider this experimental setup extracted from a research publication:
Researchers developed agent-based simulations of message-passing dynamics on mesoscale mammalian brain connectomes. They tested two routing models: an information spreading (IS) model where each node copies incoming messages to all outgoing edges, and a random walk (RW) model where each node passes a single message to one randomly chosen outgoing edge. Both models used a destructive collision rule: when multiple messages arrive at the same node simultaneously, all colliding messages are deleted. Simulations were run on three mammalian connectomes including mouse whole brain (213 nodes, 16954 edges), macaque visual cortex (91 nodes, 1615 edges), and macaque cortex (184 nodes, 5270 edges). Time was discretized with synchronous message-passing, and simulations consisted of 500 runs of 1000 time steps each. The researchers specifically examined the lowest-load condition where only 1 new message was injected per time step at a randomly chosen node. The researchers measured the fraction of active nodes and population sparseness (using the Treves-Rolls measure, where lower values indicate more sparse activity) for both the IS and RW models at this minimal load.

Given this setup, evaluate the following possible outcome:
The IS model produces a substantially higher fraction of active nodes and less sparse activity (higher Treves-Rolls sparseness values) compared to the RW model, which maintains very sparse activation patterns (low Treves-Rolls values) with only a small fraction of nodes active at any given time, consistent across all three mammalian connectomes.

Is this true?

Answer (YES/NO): YES